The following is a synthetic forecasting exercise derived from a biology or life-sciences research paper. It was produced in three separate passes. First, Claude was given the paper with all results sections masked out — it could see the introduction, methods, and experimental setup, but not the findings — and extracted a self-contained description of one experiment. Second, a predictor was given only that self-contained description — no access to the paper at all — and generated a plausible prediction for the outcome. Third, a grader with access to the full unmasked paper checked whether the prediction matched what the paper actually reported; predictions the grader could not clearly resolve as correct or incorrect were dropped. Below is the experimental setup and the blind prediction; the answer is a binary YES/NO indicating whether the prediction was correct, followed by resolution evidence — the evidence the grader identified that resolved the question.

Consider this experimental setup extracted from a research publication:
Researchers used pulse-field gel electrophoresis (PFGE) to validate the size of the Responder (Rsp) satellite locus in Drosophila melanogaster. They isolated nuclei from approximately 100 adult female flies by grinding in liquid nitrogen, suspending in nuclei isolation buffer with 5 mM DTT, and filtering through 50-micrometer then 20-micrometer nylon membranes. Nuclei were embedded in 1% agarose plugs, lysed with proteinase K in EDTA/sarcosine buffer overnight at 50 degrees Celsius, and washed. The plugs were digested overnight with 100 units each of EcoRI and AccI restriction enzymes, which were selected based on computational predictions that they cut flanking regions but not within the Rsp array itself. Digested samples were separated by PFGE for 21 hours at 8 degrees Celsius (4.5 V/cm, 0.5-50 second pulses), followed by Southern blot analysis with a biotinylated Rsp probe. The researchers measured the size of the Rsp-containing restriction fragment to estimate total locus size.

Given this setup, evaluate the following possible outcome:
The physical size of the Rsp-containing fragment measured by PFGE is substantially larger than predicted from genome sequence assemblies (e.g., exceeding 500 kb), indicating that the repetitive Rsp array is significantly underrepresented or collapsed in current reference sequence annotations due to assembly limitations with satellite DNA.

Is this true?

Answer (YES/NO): NO